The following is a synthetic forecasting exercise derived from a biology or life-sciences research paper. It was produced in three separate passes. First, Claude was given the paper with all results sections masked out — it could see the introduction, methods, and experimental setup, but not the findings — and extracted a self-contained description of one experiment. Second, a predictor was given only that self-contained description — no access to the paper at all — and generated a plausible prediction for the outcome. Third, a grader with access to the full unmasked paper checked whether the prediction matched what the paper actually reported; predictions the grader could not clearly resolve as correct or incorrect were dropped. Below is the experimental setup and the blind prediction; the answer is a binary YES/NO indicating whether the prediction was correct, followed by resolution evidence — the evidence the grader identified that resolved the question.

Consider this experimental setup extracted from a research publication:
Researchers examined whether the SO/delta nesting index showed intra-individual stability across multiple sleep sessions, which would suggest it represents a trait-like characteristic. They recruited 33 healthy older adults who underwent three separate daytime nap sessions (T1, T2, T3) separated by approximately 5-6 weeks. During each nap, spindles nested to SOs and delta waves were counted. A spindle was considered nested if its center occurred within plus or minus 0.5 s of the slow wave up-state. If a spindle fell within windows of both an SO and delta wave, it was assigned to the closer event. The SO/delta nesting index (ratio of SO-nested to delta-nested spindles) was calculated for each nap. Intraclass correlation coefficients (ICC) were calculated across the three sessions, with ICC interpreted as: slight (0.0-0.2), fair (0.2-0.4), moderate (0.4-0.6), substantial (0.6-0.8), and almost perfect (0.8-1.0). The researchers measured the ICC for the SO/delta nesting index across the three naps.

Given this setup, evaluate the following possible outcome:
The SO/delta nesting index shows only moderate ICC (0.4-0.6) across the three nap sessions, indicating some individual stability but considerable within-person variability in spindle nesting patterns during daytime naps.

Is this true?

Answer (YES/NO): NO